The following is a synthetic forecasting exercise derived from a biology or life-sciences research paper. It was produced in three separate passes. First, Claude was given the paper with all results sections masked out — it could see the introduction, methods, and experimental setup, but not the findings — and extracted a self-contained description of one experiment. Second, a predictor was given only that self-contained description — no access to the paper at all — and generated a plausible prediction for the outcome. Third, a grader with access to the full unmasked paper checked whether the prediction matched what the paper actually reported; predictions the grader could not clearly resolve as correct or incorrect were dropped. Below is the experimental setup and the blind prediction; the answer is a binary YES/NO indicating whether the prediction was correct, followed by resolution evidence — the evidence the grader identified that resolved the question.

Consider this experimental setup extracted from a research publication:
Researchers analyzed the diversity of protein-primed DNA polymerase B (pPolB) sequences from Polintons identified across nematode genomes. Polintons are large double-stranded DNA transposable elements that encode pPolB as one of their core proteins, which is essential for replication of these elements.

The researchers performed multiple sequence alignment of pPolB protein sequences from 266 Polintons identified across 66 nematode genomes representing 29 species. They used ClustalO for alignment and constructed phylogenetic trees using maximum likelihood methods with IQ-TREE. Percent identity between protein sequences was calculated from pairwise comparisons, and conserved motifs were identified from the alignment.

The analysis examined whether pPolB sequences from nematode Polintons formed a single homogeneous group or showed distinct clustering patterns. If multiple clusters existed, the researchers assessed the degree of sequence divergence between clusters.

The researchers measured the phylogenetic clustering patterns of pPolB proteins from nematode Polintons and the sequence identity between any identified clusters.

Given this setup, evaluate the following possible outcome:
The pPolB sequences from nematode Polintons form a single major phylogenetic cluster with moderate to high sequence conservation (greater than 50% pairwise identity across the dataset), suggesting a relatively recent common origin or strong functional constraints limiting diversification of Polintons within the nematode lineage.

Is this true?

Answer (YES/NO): NO